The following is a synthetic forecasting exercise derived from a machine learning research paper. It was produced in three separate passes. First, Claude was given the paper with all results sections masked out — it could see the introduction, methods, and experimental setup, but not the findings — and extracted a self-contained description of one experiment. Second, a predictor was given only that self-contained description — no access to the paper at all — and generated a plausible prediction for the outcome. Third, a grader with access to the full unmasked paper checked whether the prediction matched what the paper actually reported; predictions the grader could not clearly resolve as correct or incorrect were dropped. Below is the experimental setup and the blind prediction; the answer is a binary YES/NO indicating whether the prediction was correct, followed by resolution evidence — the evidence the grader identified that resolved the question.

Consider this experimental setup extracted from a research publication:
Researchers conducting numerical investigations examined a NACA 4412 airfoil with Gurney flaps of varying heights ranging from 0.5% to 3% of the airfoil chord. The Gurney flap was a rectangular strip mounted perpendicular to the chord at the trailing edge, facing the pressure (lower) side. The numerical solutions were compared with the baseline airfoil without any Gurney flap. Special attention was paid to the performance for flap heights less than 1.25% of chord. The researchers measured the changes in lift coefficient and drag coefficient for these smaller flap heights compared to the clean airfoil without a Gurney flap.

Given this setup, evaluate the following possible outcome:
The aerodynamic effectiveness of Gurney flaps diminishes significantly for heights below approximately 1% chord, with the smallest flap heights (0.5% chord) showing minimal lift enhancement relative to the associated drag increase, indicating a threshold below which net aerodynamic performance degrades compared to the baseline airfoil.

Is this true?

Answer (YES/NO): NO